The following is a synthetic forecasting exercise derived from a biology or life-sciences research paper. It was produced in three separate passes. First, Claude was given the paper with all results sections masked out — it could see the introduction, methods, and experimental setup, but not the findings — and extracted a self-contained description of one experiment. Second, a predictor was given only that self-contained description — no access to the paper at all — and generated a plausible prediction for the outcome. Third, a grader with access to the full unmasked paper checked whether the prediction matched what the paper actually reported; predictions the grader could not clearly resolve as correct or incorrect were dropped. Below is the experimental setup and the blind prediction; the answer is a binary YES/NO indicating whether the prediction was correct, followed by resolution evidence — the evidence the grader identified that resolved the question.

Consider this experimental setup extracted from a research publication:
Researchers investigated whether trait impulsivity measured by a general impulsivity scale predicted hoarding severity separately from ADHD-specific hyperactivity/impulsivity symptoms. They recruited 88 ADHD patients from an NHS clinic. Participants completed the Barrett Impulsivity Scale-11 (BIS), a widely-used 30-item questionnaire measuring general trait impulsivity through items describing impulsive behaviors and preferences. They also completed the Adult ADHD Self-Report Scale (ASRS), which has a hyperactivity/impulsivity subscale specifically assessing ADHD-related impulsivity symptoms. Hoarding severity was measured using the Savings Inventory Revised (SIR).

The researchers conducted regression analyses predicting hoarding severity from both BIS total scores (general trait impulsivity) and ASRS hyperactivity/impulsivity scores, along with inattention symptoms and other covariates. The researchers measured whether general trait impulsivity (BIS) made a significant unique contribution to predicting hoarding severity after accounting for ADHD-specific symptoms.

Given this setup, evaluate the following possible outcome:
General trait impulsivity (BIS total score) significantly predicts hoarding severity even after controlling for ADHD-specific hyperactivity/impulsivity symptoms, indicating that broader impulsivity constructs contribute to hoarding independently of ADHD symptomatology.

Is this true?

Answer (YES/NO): NO